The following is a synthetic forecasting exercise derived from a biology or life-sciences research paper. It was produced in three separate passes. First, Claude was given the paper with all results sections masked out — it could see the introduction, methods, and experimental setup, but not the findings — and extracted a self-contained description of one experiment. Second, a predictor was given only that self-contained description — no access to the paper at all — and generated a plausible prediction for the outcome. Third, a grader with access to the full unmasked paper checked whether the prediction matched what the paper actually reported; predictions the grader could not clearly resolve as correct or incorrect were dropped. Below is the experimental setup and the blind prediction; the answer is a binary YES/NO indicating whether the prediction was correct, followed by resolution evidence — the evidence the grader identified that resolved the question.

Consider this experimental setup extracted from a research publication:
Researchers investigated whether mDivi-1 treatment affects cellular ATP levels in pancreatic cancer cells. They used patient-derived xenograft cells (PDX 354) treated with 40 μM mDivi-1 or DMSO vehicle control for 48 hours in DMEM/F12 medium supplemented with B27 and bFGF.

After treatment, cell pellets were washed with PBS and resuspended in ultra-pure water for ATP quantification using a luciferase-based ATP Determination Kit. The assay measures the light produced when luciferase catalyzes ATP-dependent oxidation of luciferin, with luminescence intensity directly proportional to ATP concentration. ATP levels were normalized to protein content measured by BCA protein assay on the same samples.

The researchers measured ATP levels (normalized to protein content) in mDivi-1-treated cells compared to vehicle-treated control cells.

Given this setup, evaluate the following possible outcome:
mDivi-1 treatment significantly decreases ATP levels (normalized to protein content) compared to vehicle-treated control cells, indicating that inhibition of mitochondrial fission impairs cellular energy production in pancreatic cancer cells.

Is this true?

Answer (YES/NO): YES